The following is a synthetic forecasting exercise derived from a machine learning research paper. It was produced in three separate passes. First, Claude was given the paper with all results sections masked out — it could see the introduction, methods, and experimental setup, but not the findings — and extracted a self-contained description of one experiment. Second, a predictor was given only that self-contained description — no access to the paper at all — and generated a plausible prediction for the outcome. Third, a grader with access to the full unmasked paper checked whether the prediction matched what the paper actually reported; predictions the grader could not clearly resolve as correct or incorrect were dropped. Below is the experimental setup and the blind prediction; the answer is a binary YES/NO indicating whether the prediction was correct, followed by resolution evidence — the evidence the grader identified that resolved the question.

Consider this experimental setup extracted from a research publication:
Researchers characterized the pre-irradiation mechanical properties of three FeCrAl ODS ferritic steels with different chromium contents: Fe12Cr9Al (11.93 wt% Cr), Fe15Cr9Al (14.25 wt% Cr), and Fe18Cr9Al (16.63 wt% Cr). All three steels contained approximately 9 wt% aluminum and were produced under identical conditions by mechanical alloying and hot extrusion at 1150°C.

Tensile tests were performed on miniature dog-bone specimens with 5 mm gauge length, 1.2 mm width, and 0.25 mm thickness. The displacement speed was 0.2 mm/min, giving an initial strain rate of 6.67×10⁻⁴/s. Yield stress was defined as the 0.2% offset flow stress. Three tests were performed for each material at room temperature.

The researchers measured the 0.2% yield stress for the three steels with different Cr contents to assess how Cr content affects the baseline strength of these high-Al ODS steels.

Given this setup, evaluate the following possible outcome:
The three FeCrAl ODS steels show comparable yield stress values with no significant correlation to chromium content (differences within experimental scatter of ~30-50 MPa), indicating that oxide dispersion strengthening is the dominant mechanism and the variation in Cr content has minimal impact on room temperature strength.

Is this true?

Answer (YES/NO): NO